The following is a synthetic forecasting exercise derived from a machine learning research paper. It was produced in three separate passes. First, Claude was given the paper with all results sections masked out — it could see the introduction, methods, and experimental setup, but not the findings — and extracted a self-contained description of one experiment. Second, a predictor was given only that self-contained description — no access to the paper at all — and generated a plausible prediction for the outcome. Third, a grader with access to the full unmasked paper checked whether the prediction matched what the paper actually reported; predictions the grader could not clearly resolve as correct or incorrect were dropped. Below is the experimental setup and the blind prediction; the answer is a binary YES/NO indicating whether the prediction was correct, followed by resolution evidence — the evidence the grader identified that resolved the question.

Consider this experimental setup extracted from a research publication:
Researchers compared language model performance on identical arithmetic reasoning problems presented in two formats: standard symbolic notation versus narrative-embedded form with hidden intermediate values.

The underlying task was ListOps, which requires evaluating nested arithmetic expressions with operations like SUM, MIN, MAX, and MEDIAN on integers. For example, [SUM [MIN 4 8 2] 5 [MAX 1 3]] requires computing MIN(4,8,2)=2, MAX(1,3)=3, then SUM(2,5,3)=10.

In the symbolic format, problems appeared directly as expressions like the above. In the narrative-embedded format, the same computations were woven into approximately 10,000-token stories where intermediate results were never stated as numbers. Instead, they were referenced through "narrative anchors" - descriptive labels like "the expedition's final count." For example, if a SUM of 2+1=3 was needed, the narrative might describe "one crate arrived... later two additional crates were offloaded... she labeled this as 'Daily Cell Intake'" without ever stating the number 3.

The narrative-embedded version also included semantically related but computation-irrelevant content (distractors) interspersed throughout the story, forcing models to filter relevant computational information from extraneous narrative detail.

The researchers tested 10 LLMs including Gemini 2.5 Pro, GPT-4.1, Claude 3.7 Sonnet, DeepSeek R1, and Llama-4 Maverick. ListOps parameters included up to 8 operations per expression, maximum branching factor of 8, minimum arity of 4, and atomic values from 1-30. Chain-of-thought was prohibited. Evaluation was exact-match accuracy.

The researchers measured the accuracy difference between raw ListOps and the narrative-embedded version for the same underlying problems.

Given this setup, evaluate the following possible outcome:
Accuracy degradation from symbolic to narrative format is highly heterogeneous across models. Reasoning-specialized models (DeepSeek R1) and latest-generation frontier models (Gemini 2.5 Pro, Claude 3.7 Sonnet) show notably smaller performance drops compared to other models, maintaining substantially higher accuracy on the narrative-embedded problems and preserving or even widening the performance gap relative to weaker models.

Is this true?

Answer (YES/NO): NO